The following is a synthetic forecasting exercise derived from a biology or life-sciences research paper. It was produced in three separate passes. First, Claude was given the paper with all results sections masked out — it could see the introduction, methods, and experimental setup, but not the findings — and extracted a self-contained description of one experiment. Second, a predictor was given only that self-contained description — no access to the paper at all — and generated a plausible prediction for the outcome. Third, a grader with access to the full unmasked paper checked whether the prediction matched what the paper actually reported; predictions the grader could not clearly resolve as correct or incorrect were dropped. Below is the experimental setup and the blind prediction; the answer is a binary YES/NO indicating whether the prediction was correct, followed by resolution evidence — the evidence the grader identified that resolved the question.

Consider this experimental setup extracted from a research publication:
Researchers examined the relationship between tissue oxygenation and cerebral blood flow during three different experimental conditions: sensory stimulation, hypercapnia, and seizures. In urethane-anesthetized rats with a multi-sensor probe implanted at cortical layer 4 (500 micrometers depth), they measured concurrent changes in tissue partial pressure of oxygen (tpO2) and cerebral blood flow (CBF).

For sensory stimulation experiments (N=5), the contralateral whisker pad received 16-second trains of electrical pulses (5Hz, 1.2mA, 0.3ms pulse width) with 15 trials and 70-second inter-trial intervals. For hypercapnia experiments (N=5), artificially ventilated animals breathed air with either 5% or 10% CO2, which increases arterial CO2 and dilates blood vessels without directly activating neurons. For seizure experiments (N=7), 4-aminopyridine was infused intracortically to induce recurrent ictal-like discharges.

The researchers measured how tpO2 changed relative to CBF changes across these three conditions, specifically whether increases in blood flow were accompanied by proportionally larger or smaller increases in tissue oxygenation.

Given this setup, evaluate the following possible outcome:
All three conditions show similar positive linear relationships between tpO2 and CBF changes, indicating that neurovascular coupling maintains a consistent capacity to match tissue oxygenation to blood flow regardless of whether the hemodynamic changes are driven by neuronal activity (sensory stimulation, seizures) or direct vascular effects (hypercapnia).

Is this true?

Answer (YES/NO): NO